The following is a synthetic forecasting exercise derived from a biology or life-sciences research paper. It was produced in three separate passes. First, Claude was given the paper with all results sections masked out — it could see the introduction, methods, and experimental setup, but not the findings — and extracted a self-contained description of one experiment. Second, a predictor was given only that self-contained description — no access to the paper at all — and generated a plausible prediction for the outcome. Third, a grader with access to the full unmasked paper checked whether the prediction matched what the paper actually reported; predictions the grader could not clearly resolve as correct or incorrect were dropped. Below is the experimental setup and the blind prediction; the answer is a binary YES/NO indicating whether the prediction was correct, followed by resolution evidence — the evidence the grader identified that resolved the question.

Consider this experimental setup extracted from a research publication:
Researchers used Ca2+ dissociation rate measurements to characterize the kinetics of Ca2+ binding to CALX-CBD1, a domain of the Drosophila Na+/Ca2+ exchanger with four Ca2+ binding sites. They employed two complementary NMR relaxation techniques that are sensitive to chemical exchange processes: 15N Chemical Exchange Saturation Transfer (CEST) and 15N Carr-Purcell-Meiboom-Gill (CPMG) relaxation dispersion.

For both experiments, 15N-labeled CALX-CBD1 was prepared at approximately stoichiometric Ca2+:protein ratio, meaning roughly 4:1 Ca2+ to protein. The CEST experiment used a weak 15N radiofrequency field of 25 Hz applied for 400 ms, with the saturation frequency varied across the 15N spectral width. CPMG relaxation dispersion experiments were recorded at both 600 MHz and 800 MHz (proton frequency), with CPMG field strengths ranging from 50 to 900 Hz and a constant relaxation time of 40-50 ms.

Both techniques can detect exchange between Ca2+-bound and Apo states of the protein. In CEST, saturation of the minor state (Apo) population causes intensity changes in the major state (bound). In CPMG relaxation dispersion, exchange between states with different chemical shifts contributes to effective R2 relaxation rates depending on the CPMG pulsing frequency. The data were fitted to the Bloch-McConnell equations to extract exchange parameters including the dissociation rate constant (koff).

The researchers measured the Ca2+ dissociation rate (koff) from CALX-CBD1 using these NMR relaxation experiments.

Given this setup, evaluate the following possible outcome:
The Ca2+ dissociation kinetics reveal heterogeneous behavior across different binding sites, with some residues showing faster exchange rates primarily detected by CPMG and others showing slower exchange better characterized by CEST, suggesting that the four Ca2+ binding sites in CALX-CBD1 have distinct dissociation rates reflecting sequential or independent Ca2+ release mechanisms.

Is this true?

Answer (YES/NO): NO